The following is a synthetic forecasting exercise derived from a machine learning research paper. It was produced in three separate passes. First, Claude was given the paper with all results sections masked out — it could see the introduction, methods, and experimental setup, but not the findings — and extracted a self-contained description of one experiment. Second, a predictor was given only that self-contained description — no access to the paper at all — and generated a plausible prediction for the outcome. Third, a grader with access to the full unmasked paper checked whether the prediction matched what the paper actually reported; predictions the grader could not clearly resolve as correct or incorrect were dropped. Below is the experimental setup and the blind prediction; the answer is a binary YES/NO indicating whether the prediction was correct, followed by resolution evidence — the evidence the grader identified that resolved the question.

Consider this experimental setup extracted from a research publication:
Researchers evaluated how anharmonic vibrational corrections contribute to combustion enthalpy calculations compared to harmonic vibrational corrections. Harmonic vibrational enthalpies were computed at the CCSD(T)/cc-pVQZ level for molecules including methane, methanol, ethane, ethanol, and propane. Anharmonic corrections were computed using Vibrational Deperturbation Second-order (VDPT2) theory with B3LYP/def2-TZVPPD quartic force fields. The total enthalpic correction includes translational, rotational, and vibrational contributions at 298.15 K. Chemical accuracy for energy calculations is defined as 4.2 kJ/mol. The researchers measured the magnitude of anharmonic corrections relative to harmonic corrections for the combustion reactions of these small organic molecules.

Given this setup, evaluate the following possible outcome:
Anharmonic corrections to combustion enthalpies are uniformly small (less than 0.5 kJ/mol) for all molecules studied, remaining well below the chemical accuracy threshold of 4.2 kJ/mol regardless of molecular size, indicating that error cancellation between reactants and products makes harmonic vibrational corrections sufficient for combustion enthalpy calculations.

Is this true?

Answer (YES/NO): NO